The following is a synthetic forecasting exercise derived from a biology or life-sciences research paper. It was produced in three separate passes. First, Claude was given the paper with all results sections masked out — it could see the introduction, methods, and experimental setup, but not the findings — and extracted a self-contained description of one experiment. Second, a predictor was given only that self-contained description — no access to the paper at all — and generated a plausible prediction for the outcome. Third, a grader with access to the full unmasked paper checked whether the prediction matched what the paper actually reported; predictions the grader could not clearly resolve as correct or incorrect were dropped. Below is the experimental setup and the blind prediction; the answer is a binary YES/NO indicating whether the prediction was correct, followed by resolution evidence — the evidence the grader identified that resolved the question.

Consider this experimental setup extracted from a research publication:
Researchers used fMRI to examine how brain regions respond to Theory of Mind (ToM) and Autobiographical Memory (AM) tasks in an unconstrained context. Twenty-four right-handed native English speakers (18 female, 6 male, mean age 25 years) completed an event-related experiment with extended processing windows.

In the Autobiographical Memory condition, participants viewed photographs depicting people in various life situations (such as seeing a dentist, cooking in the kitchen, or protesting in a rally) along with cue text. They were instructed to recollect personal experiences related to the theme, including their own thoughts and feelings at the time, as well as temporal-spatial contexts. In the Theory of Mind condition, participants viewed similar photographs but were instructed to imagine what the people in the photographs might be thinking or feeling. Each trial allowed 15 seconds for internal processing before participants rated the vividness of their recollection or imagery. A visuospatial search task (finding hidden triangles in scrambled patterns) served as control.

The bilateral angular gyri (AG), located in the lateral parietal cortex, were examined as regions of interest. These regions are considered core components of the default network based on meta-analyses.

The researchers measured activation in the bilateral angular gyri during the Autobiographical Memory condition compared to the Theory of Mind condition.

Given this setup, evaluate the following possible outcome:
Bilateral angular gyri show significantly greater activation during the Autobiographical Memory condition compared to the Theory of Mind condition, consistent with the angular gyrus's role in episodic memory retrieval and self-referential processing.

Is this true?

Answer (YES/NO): YES